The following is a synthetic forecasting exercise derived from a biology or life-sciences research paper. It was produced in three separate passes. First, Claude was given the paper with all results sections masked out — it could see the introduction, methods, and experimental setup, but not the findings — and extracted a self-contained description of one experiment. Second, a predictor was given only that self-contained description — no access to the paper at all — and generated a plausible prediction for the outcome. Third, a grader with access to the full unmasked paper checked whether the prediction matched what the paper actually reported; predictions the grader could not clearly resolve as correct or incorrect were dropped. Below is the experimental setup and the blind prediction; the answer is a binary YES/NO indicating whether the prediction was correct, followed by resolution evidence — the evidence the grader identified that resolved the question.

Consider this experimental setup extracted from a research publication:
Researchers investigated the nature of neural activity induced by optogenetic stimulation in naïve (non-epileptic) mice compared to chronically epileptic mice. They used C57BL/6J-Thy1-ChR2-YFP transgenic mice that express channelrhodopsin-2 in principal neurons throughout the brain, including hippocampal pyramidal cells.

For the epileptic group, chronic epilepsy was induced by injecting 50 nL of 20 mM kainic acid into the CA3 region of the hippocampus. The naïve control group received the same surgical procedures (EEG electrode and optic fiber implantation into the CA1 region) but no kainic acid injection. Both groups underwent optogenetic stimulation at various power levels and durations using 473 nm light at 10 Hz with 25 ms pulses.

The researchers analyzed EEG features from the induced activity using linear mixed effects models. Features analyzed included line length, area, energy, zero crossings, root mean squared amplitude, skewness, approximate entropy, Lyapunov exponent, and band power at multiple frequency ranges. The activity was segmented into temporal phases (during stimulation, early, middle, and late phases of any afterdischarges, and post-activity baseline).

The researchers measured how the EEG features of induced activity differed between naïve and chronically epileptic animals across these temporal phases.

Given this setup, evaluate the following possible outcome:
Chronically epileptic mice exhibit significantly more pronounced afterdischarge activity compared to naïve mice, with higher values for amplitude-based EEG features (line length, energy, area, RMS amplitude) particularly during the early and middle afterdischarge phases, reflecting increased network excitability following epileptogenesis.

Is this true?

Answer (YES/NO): NO